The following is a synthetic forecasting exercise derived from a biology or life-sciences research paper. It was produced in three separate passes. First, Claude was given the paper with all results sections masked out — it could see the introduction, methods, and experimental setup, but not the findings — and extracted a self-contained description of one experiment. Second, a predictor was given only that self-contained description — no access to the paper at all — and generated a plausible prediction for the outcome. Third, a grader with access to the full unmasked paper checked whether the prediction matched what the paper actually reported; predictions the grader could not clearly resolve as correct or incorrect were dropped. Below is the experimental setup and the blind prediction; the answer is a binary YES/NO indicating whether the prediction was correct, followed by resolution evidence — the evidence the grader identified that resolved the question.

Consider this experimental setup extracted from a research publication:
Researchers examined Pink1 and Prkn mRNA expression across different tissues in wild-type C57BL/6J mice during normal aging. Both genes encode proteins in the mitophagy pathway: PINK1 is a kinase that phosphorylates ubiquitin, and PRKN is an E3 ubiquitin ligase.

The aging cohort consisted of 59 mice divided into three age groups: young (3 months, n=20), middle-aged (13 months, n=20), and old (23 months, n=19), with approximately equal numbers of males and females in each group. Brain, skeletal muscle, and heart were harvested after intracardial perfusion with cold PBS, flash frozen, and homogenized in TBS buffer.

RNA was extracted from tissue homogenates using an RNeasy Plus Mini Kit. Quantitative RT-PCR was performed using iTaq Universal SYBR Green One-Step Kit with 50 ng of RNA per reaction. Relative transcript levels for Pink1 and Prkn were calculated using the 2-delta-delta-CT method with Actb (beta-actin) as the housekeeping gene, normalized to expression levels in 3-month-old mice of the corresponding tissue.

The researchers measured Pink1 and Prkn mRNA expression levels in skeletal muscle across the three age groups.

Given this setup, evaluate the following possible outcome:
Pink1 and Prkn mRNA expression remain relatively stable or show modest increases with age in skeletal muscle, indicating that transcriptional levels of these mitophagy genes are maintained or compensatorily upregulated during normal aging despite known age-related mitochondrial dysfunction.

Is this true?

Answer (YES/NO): YES